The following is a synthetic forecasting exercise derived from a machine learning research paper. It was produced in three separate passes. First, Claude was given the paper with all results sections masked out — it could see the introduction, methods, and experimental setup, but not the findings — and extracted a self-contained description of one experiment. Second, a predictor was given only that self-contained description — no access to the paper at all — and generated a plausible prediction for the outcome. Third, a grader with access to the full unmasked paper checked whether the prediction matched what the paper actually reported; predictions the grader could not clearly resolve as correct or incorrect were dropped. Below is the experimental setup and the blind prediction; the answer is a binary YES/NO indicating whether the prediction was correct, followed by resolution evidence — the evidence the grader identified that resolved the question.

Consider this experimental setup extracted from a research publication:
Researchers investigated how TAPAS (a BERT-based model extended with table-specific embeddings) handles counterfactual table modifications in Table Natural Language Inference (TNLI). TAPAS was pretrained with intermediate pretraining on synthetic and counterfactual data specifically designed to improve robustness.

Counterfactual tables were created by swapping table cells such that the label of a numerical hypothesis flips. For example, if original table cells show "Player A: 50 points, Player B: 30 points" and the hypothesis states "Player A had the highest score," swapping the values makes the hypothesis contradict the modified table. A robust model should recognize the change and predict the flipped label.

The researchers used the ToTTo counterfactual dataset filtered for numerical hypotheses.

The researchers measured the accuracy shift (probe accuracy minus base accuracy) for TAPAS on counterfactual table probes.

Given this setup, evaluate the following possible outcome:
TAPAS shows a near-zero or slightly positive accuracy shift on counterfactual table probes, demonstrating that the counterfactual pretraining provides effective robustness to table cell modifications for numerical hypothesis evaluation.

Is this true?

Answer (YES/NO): NO